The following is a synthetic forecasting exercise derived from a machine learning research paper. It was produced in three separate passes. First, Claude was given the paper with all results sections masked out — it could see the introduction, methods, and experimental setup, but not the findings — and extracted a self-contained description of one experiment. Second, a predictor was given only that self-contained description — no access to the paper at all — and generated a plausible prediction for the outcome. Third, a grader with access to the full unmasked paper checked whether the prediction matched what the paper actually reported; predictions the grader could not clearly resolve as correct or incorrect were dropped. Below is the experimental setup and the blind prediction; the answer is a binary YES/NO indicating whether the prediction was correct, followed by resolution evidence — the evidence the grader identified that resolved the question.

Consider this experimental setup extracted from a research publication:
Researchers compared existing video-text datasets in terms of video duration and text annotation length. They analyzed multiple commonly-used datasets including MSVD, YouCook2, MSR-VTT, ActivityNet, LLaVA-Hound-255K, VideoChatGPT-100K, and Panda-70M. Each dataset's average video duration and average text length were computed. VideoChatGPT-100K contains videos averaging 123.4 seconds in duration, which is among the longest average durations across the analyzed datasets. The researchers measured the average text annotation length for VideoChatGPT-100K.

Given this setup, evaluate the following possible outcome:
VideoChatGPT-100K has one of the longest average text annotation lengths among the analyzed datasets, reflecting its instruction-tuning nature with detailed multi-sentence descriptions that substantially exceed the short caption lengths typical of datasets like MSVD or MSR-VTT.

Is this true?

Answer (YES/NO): YES